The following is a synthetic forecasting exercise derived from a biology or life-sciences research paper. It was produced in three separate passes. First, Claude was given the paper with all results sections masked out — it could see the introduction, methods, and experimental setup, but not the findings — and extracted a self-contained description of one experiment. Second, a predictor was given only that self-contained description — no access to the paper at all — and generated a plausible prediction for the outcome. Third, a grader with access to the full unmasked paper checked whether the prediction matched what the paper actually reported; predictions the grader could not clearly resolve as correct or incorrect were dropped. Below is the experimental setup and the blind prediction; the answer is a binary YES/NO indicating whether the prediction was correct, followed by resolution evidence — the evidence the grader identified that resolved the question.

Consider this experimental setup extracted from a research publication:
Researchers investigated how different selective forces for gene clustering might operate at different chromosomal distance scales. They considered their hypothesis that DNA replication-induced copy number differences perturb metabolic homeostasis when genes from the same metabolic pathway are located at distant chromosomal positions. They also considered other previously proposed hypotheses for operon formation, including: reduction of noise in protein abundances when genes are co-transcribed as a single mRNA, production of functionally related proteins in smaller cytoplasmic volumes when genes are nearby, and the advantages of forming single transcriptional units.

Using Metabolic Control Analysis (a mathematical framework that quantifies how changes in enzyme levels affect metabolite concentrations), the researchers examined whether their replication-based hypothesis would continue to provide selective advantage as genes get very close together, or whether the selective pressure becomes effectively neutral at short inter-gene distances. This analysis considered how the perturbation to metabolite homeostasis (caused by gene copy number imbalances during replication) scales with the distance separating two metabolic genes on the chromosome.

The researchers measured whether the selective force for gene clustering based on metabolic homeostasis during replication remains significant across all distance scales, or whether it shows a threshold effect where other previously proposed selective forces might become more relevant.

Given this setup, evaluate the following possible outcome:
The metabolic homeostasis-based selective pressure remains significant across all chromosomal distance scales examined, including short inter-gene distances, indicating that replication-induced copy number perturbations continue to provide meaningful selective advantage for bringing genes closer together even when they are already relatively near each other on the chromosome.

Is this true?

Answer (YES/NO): NO